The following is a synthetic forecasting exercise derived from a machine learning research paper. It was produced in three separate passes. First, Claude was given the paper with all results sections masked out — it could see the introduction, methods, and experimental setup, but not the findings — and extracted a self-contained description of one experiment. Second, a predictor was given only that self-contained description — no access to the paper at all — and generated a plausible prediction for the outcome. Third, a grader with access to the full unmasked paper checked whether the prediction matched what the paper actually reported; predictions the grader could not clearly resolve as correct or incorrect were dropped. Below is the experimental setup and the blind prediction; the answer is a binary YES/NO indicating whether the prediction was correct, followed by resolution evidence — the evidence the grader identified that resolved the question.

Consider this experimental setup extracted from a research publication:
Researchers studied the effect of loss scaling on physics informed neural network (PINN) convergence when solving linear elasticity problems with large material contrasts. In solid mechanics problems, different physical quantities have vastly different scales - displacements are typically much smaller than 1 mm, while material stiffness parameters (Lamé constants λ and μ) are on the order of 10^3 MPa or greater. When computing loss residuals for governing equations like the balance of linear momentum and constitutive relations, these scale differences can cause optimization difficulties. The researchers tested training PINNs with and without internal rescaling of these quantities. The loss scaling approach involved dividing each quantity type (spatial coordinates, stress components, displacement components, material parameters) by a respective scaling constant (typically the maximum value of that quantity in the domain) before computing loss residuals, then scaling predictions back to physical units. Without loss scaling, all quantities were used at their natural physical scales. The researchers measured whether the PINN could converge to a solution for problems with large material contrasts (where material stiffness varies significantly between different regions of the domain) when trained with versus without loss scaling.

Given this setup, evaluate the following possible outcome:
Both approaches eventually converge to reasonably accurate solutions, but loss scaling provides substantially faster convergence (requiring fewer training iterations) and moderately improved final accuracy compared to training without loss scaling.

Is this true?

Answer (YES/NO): NO